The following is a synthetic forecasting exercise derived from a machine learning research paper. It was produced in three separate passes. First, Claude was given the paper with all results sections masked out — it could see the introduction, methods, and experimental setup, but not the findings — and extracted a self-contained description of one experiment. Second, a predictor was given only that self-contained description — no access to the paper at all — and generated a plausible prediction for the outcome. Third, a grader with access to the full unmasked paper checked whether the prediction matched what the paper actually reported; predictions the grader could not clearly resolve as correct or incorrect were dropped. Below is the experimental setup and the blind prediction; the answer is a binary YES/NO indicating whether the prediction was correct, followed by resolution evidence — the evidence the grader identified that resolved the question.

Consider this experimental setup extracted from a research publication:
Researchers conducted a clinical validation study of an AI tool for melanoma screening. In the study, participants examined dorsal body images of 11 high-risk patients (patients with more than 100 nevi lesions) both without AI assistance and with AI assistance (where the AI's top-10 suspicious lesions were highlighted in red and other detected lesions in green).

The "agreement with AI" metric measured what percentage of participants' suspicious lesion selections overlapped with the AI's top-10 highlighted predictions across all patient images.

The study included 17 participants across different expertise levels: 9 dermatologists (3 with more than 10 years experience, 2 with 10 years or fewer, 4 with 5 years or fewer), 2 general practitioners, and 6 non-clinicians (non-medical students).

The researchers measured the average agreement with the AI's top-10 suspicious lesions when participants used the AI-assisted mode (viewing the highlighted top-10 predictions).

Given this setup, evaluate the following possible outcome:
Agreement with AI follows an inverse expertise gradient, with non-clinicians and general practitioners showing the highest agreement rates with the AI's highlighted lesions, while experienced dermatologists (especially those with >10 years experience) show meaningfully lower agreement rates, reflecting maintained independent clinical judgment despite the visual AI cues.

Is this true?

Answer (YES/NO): NO